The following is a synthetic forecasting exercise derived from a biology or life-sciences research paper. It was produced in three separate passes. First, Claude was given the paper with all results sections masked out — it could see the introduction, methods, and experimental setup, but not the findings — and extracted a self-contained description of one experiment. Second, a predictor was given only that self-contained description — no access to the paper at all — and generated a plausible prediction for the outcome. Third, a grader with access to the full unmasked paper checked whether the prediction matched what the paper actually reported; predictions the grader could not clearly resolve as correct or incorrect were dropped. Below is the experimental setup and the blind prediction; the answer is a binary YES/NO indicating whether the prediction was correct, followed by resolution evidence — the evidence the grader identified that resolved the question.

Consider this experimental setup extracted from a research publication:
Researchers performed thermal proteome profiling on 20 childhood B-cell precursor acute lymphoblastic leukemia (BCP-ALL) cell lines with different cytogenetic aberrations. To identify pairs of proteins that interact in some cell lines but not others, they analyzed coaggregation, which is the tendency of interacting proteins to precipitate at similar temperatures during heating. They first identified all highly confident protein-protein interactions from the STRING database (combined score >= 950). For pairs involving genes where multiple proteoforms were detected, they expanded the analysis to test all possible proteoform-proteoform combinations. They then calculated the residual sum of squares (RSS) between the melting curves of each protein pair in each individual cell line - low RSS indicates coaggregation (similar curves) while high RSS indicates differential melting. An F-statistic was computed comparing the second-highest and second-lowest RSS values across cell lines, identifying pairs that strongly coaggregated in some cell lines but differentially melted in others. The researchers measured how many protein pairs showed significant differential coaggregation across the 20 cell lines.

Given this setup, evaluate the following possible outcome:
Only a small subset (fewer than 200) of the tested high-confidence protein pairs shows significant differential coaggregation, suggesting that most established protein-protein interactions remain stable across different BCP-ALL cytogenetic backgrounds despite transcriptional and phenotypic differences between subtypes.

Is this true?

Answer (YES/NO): NO